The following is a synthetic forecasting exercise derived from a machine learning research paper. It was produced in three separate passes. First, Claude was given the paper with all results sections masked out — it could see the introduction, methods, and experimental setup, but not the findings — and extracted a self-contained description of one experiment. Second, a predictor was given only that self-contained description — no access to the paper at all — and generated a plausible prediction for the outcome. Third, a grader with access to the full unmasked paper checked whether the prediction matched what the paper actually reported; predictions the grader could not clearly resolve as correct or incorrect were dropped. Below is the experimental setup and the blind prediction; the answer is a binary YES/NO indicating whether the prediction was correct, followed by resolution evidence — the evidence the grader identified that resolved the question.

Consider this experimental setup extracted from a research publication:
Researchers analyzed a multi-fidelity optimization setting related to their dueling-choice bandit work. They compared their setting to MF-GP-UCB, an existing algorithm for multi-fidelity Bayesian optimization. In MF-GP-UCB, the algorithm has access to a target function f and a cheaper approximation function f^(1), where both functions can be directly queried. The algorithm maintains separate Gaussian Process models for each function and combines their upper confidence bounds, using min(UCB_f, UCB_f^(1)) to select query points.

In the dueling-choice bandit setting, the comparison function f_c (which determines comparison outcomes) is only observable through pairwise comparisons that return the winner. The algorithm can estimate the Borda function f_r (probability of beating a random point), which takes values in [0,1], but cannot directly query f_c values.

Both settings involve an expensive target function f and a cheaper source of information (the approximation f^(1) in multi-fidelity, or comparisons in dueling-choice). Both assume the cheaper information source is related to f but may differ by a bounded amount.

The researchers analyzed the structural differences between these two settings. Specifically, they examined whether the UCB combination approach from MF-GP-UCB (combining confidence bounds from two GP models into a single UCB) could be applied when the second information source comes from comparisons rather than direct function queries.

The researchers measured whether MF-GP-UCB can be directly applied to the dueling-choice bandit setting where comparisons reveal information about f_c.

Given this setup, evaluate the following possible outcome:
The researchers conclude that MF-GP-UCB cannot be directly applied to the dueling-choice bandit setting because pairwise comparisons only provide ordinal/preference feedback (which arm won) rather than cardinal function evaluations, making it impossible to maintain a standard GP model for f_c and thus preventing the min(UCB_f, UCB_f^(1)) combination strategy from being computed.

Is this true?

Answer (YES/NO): NO